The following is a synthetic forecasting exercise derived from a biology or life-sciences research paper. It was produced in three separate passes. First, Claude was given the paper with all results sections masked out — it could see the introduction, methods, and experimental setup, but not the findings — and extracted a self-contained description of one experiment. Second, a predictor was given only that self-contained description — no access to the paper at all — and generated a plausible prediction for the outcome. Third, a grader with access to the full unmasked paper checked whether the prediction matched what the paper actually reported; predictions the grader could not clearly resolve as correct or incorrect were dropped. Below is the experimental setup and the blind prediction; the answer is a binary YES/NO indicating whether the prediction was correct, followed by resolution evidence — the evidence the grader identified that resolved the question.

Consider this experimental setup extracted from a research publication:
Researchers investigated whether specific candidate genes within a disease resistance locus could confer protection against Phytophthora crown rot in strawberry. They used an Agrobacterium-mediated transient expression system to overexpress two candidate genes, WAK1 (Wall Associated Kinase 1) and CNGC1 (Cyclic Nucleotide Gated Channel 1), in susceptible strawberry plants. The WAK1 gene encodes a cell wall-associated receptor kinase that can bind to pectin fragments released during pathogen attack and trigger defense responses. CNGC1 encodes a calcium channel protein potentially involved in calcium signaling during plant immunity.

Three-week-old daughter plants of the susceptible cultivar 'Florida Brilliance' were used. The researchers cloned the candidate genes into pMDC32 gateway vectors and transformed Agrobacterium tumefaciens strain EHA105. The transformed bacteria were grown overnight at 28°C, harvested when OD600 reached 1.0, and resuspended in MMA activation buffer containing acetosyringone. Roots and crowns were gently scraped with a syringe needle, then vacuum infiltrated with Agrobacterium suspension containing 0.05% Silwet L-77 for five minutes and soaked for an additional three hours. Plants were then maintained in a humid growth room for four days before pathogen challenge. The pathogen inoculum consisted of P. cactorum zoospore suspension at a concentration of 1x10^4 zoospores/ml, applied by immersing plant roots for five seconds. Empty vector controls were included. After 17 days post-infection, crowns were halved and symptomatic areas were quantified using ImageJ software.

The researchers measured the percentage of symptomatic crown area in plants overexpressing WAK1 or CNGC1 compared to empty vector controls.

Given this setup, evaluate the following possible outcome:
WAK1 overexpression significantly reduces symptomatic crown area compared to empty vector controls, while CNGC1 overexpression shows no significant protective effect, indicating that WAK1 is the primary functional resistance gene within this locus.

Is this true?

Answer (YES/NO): NO